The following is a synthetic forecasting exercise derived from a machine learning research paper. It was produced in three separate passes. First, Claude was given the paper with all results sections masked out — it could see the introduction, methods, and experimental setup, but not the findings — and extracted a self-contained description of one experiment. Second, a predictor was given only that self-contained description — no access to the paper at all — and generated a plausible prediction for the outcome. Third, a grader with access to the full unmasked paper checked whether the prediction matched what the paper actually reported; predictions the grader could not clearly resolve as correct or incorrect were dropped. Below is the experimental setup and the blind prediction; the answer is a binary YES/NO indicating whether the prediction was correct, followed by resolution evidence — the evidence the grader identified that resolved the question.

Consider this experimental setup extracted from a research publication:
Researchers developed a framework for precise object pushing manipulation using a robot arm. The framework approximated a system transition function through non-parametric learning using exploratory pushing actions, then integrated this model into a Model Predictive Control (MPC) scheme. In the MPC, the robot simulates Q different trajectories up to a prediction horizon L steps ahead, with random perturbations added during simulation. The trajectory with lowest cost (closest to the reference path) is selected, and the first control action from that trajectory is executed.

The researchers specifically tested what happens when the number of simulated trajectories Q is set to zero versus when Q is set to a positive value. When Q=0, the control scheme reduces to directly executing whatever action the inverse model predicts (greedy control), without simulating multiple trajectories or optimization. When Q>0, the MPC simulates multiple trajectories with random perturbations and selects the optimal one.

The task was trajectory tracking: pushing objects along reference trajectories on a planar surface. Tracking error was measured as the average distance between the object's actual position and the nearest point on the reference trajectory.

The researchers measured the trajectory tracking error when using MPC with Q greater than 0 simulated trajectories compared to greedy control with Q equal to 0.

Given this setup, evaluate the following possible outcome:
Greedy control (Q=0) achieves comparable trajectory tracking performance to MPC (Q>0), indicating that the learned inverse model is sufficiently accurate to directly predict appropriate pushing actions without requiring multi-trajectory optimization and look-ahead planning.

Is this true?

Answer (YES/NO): NO